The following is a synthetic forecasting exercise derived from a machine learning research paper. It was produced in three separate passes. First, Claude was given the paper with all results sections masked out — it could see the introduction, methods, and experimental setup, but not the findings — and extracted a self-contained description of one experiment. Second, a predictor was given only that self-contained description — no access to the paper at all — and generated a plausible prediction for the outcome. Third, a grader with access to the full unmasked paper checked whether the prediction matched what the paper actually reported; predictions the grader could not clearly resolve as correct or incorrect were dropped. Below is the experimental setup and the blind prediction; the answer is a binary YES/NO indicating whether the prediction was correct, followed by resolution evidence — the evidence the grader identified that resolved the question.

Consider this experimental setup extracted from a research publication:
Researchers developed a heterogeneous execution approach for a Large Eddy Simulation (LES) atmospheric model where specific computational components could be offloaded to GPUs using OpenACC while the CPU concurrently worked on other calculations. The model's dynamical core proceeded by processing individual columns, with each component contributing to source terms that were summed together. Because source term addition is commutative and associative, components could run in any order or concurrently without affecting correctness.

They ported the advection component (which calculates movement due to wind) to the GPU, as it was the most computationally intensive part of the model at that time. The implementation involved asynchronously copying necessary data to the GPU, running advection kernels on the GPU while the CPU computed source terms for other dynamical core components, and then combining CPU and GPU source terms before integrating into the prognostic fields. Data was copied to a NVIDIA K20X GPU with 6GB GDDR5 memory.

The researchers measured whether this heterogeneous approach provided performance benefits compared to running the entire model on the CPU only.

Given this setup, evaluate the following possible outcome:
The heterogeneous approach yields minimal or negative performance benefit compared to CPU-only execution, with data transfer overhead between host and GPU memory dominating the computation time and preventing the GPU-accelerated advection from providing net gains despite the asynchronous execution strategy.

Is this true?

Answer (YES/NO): YES